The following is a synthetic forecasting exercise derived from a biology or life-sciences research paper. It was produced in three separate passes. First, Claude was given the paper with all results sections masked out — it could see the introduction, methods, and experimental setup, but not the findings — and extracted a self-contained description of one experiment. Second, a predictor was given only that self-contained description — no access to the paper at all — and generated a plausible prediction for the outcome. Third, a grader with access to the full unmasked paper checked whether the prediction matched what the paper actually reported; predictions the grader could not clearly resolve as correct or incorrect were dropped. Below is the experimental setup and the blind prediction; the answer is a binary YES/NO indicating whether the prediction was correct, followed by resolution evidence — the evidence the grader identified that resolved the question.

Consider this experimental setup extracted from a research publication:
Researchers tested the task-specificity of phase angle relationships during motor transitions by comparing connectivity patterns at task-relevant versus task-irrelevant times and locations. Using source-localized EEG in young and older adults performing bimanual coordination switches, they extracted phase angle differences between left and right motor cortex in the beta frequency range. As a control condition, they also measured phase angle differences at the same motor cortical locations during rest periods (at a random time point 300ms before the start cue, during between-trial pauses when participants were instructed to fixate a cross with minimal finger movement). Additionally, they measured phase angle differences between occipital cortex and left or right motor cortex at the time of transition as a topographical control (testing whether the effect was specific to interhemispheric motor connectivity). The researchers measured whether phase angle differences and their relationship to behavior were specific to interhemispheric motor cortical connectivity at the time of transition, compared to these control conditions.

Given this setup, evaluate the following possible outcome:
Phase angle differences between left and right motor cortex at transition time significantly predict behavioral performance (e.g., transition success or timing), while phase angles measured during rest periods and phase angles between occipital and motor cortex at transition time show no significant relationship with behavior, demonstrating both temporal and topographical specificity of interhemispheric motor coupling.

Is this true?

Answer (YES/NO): NO